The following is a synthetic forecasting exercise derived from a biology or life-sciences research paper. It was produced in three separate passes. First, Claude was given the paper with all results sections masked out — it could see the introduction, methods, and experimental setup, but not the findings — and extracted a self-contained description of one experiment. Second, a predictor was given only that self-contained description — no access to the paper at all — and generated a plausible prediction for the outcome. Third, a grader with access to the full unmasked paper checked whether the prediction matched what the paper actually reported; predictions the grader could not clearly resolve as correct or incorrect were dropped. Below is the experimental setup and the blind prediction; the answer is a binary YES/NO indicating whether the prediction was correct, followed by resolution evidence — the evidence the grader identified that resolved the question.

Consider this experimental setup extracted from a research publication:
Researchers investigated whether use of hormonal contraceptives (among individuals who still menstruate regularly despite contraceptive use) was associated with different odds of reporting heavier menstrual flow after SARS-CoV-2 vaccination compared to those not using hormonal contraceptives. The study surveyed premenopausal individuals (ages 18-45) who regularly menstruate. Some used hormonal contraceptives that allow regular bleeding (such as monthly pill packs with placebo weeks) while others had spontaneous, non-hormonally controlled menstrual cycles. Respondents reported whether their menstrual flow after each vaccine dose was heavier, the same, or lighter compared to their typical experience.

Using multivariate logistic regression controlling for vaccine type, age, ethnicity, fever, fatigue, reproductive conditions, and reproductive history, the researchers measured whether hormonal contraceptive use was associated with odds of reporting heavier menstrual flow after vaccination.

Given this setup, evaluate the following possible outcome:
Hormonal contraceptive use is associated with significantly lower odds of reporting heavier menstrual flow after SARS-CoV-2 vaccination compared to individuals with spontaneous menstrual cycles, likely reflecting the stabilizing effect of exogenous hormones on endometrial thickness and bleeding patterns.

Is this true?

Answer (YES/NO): NO